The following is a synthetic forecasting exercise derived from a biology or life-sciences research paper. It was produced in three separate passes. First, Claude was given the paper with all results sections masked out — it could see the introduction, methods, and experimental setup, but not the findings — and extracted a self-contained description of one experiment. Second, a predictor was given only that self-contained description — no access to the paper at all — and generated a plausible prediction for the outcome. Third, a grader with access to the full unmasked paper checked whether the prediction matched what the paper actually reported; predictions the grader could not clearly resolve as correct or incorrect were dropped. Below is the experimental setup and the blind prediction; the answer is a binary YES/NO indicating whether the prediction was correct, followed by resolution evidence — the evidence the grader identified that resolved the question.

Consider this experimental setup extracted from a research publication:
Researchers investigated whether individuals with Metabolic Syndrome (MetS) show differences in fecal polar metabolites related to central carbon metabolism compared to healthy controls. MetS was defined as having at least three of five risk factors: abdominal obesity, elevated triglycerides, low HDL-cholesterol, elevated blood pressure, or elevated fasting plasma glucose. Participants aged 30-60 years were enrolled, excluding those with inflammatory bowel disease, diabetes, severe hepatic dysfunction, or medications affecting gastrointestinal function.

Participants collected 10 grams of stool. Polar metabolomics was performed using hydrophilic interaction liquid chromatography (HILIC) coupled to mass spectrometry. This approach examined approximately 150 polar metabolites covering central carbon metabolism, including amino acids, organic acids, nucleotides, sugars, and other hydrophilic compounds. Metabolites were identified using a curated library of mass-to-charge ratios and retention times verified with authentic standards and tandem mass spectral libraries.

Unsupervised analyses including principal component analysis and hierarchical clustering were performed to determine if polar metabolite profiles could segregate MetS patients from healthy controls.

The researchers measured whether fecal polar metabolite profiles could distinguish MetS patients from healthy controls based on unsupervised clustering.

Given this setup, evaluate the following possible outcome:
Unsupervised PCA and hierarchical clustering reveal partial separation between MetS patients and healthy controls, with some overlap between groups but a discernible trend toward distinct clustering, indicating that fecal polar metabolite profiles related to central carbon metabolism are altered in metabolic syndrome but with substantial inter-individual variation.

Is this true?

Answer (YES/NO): NO